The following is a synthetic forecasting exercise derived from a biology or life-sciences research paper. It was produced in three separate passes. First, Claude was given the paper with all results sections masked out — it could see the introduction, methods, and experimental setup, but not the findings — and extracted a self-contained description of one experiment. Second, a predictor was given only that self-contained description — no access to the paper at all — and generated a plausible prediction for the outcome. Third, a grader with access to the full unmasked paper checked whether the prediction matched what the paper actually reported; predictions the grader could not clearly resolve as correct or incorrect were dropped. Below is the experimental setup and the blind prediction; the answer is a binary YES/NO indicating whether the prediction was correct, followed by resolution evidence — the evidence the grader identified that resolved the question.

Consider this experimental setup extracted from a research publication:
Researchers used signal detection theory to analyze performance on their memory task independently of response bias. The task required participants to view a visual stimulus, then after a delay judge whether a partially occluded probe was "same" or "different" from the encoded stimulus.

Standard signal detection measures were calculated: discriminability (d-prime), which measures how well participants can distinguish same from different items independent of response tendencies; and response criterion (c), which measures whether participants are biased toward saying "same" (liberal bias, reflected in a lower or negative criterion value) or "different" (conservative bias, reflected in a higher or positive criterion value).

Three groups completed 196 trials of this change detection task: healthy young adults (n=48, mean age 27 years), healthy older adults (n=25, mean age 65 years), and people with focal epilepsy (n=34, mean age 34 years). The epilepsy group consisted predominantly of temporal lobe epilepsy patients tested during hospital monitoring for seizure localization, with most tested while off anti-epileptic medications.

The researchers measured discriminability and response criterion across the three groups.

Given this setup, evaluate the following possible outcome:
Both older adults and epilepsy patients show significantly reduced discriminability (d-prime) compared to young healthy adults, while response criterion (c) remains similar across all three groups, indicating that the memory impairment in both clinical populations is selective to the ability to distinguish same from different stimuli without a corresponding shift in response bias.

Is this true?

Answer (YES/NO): NO